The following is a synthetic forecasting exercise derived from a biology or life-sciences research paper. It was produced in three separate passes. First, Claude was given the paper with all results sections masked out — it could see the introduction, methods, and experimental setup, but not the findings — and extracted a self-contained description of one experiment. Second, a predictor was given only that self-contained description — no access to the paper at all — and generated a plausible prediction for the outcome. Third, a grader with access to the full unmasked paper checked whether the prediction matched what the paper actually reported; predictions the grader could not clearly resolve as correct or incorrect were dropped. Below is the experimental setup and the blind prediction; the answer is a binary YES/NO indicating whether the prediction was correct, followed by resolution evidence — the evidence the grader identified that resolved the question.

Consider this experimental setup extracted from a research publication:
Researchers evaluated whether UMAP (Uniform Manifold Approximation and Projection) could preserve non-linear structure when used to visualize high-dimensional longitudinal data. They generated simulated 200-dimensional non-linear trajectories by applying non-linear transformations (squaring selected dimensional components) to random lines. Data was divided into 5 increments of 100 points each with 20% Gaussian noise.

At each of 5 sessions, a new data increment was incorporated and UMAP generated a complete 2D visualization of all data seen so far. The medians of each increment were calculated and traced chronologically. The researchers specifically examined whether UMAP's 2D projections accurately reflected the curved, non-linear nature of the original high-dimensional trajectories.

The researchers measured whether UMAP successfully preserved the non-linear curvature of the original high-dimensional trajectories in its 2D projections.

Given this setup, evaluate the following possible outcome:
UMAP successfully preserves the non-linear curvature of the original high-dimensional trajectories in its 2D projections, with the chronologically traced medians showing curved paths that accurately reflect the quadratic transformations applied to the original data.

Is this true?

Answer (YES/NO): YES